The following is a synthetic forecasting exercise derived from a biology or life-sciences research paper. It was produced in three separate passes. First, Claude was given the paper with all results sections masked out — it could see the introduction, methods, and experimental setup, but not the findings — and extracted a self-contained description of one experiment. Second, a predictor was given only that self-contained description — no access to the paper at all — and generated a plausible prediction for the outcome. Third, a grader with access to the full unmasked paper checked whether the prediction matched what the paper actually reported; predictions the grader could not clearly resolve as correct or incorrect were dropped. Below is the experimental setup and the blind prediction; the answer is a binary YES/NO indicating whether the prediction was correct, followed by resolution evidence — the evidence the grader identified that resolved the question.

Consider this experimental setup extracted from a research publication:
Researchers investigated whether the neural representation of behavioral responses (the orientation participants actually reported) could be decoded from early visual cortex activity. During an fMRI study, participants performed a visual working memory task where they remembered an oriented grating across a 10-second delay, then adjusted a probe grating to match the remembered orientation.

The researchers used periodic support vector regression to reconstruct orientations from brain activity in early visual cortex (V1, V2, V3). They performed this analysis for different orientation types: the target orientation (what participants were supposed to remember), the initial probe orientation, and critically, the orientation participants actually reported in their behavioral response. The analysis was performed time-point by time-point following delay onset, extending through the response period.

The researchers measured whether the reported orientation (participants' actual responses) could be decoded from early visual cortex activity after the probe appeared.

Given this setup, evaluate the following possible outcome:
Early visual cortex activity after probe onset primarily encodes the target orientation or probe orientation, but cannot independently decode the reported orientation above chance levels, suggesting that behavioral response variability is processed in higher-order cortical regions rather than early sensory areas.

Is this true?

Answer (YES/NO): NO